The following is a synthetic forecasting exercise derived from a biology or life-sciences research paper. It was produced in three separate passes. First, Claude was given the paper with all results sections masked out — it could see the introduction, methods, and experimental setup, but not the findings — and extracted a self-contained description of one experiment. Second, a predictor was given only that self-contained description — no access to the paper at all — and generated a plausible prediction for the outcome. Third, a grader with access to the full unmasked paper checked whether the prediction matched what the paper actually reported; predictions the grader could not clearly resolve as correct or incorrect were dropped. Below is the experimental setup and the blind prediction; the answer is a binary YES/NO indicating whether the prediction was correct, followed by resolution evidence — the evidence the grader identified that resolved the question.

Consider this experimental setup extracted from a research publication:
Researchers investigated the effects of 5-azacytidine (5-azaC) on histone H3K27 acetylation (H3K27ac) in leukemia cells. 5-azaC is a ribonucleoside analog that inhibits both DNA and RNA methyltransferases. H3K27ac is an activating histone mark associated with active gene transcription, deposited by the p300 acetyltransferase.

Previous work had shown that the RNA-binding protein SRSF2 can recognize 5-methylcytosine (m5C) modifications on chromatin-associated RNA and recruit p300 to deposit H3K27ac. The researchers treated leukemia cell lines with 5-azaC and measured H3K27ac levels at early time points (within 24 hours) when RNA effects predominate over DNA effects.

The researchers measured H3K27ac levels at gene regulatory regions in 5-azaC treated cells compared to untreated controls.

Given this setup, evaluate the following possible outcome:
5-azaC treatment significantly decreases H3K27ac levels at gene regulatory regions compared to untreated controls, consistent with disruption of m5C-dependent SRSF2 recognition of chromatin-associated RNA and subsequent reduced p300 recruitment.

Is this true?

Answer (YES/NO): YES